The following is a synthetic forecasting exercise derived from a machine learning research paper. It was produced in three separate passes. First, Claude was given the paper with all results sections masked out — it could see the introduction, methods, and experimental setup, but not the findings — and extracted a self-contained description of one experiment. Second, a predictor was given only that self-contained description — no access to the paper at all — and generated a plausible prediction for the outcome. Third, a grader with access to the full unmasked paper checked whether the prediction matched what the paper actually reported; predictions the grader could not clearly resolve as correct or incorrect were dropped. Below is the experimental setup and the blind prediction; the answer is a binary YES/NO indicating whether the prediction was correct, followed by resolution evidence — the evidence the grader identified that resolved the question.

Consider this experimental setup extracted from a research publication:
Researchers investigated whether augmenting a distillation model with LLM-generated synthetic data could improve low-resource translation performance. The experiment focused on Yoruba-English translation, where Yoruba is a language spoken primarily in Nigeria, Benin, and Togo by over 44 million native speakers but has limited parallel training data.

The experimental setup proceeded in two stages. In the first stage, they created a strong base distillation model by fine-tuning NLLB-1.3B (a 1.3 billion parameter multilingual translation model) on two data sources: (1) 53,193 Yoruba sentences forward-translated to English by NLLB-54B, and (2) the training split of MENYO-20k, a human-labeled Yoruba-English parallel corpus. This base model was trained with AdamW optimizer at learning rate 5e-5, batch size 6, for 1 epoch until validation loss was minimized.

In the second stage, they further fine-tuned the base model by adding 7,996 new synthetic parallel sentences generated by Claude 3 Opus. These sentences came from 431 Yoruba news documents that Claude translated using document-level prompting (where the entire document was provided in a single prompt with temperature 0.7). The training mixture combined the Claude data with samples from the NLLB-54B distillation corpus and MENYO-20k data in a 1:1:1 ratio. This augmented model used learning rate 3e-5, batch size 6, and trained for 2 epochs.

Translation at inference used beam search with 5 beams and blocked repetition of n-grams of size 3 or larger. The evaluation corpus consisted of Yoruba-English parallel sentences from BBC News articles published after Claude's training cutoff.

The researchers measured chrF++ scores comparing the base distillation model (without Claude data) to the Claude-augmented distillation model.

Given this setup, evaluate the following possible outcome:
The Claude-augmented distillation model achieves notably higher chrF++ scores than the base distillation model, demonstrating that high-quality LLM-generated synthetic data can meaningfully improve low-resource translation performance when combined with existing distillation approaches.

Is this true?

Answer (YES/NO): NO